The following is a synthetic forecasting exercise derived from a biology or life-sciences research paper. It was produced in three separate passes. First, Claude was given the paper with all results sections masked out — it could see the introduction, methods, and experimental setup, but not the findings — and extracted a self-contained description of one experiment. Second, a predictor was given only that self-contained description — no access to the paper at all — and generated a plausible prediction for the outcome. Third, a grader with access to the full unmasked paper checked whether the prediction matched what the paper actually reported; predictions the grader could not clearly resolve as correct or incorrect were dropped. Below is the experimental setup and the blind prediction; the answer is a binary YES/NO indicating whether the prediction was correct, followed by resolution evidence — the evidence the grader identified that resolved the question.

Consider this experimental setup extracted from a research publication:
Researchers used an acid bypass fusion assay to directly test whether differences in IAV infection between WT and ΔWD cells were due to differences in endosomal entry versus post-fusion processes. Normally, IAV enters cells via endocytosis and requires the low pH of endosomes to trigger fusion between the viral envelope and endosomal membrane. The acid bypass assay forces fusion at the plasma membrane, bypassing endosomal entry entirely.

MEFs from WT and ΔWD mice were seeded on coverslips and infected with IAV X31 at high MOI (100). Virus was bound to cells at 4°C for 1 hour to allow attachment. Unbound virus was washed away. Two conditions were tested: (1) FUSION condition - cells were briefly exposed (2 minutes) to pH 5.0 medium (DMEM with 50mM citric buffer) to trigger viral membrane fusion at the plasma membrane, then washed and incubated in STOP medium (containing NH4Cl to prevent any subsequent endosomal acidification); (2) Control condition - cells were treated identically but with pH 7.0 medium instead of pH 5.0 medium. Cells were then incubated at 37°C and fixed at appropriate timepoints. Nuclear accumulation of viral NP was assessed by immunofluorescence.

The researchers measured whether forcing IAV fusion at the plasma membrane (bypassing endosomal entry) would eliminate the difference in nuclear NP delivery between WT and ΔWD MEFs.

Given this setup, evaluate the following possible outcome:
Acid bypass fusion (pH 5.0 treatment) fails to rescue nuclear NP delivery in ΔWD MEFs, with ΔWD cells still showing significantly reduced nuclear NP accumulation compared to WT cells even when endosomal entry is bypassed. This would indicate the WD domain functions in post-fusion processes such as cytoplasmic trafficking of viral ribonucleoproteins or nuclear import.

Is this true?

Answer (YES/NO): NO